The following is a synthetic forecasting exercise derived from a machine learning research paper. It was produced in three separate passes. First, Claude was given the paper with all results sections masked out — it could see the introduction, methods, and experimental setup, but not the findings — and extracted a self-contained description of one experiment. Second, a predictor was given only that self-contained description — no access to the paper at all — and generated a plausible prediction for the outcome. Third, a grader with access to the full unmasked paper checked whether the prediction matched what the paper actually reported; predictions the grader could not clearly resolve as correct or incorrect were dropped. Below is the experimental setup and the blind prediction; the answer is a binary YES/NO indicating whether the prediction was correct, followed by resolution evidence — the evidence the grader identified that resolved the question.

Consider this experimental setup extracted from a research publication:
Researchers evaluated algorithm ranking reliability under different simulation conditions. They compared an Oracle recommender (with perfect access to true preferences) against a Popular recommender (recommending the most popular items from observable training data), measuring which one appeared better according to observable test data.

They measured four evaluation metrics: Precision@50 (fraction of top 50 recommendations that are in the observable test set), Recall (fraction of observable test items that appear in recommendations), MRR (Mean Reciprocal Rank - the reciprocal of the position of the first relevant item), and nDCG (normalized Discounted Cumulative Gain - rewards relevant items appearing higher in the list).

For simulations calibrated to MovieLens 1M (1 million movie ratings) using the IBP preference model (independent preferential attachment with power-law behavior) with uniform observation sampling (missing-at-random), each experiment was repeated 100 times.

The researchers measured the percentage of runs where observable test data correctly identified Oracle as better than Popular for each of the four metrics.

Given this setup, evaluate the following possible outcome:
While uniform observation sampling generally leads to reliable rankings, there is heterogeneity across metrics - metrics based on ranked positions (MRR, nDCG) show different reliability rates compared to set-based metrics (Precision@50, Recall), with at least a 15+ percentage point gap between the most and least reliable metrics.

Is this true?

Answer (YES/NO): NO